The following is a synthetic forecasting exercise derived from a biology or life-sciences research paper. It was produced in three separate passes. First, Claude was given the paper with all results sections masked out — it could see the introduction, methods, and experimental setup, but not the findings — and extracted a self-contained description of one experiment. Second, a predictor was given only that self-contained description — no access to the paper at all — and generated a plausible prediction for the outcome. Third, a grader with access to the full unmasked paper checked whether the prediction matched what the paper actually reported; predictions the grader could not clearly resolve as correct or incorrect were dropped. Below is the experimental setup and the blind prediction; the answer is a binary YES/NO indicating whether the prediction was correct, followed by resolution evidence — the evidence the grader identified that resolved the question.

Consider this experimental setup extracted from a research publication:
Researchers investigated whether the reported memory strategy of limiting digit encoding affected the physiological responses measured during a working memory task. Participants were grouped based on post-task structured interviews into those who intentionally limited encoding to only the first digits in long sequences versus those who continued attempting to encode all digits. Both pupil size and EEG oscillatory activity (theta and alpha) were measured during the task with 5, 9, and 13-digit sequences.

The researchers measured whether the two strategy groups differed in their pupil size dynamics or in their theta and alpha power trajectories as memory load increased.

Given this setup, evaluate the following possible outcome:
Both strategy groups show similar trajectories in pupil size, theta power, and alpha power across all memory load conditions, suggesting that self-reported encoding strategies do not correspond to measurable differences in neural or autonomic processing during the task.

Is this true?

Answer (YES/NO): YES